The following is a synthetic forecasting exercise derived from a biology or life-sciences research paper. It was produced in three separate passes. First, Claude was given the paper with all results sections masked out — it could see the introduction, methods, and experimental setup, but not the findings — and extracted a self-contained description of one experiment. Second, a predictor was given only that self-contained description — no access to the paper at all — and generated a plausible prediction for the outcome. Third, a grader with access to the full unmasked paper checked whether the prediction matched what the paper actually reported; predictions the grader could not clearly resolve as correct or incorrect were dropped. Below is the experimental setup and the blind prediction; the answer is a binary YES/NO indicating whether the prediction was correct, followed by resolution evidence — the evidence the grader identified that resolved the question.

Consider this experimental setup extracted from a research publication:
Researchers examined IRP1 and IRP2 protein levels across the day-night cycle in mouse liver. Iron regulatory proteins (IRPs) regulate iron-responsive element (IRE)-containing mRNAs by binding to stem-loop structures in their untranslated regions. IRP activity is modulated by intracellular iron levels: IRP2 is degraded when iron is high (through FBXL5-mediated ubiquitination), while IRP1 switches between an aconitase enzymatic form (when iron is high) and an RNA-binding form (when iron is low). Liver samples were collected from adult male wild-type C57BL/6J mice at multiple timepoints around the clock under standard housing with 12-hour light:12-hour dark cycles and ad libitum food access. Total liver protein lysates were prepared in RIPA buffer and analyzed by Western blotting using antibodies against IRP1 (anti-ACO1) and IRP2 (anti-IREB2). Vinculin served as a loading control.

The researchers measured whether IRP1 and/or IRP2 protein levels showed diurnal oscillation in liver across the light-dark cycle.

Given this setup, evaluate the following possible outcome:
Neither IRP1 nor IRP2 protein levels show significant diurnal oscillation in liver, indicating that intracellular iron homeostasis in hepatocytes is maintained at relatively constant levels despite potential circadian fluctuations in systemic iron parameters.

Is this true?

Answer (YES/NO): NO